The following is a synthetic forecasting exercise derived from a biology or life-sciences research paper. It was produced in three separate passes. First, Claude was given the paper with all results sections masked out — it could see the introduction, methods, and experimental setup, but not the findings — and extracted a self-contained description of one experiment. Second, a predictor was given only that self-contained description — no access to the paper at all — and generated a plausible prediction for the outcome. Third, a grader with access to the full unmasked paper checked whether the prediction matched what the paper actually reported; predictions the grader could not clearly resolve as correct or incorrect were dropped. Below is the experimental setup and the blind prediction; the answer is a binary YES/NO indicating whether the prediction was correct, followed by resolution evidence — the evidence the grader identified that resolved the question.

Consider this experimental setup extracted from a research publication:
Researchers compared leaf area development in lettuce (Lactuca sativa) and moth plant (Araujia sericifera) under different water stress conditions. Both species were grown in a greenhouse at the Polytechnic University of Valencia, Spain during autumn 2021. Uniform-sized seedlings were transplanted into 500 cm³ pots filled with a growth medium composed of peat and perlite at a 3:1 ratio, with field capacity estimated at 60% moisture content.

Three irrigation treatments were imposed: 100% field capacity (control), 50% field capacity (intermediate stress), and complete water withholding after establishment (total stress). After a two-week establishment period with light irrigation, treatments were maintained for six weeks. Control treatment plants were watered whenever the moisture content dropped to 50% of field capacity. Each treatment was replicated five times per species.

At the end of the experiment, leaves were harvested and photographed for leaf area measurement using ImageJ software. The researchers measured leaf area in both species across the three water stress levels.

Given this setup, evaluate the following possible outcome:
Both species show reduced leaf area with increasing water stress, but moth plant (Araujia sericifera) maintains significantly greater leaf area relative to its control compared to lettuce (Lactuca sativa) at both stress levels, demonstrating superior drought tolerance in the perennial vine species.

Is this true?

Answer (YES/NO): NO